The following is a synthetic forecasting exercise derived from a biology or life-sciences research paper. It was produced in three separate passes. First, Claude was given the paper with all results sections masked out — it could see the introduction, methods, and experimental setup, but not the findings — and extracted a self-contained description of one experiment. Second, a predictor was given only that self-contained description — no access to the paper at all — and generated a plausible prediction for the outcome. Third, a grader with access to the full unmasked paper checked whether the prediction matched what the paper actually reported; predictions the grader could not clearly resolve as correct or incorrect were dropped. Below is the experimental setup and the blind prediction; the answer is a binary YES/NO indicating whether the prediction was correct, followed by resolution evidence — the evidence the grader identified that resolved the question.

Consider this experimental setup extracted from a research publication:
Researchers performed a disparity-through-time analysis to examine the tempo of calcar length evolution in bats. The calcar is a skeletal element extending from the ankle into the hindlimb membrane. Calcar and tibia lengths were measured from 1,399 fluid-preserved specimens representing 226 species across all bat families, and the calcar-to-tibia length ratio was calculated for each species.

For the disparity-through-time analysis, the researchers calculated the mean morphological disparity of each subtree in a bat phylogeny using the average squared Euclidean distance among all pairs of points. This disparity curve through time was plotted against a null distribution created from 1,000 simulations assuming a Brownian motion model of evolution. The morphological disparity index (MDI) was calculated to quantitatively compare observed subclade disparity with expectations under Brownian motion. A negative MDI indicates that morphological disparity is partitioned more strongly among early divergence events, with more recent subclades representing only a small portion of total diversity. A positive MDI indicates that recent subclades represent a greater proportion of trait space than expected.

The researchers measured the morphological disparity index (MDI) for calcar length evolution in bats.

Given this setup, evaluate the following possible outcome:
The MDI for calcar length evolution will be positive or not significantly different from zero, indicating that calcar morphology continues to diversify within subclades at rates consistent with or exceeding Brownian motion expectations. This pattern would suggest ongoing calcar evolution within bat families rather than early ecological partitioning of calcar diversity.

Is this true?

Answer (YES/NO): NO